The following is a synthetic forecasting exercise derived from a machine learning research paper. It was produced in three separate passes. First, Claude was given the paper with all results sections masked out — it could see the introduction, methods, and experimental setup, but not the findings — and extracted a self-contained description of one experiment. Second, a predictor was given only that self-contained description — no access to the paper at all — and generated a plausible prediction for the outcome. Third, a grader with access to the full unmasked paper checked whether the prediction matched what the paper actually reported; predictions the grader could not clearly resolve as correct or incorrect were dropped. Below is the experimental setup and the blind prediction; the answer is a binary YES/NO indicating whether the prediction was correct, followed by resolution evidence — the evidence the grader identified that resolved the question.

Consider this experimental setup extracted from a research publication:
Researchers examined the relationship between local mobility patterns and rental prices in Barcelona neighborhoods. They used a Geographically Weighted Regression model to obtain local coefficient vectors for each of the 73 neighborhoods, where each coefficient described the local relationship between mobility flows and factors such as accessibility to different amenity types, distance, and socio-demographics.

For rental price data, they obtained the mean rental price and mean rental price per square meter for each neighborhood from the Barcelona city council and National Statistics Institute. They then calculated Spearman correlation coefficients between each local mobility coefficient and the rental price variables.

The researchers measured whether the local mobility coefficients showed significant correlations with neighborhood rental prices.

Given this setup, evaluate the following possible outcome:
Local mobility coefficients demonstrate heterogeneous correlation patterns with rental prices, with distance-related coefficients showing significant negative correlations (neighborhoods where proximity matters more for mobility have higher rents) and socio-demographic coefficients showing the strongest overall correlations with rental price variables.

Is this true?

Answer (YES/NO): NO